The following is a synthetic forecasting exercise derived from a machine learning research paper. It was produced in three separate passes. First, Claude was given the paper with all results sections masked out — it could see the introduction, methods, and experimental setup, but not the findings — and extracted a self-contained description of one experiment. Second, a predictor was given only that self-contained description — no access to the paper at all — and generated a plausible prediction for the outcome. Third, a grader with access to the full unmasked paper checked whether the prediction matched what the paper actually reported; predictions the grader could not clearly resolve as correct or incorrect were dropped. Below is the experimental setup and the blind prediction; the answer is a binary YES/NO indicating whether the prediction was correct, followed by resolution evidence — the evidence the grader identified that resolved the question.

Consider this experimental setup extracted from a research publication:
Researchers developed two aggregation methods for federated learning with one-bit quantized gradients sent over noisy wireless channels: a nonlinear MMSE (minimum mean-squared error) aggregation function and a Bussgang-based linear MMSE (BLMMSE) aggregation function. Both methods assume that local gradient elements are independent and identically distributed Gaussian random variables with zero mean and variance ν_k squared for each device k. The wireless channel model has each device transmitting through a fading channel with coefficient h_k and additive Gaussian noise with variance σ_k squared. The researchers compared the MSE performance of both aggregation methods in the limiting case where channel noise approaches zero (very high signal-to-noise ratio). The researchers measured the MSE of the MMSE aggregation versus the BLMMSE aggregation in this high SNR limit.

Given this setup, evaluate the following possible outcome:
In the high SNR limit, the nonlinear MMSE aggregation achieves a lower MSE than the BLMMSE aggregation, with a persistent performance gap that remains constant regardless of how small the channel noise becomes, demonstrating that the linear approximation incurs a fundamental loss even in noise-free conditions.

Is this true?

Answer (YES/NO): NO